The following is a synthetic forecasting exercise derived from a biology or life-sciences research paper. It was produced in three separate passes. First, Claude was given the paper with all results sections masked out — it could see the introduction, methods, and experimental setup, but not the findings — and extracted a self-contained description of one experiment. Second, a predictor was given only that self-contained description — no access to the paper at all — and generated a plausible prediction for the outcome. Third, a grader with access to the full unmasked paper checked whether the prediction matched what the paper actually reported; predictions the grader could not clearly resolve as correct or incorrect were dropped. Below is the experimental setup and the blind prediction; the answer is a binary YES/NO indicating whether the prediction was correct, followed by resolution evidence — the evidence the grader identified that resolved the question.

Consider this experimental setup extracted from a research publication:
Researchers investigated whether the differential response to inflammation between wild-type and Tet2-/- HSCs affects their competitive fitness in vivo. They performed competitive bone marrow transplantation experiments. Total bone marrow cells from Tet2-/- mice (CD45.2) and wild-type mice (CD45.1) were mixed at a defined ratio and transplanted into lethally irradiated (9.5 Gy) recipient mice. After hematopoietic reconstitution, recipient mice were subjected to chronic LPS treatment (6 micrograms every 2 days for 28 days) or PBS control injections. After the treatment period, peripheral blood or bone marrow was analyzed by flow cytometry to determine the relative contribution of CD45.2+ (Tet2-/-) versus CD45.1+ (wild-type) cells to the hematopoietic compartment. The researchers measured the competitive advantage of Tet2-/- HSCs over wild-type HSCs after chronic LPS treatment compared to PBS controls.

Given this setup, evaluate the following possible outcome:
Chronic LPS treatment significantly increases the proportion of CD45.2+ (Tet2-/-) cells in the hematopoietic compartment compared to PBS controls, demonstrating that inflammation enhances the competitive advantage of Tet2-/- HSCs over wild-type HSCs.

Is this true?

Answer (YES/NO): NO